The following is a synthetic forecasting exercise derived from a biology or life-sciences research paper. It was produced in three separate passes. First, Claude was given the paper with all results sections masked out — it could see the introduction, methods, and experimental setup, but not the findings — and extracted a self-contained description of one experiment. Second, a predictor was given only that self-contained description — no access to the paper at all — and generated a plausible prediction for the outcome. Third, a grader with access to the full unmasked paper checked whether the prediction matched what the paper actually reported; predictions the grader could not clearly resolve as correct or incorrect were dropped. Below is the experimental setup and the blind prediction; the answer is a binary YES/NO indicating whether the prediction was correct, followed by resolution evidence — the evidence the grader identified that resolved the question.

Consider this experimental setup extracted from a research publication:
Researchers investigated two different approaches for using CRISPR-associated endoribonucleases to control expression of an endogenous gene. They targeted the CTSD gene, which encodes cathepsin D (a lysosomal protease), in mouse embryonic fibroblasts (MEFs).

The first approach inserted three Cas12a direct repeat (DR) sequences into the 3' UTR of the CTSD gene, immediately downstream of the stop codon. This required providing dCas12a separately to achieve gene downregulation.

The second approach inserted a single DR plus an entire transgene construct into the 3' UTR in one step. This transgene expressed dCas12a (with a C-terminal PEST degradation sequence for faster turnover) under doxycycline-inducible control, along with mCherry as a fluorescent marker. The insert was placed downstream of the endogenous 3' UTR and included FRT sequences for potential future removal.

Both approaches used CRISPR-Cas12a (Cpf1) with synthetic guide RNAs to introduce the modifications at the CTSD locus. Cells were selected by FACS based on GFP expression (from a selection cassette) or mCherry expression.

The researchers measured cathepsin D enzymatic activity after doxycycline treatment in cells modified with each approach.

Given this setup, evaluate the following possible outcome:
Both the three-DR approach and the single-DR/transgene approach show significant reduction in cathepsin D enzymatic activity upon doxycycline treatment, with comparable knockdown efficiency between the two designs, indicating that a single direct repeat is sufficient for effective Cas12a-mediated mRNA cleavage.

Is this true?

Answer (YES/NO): NO